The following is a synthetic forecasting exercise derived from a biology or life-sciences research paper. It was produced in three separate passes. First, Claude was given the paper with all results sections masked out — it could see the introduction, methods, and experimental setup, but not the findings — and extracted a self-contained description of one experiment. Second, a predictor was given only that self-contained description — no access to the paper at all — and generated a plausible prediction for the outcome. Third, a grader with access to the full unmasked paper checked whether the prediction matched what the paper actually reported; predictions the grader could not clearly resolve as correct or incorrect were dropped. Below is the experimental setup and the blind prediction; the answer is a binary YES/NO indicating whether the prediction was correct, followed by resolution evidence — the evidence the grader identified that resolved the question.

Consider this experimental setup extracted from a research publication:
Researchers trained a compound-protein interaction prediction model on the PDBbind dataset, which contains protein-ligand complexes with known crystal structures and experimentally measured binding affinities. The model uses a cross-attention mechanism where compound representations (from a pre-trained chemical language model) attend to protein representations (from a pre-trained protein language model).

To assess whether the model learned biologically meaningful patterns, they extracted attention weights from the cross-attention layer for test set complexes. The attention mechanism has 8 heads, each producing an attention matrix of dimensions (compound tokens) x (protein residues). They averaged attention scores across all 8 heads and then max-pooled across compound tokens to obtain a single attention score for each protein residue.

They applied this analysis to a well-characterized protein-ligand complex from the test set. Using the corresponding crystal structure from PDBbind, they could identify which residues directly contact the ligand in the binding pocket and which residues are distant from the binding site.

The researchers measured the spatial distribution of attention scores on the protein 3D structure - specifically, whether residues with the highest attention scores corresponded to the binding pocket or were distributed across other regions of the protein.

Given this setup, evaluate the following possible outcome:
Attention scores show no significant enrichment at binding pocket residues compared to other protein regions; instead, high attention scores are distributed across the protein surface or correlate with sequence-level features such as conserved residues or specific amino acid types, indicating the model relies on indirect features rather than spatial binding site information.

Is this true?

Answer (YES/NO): NO